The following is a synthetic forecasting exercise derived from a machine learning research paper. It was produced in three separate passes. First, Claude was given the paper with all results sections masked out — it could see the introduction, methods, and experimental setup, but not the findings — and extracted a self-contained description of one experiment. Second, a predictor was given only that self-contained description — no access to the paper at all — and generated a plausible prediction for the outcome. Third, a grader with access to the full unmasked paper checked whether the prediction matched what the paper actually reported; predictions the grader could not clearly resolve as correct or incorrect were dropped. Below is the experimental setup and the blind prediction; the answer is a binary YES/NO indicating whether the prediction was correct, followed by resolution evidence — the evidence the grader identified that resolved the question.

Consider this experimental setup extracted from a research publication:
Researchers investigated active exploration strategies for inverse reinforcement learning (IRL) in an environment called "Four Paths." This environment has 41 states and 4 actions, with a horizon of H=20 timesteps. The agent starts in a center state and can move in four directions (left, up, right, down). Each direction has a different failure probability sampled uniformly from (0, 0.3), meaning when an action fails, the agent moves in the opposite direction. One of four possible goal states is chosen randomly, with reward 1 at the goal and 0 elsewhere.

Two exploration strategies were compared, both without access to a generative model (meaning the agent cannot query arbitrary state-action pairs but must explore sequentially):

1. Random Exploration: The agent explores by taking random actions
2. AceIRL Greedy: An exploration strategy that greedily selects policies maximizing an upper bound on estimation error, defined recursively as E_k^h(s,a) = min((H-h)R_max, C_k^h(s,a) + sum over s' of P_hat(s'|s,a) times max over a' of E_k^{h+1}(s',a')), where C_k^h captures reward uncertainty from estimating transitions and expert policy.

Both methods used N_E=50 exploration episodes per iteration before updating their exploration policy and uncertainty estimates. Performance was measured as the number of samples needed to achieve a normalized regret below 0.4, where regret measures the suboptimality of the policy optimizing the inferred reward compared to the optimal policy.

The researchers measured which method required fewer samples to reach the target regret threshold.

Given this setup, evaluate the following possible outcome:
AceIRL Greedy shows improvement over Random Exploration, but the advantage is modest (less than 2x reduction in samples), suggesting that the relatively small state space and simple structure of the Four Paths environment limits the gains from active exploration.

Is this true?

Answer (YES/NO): NO